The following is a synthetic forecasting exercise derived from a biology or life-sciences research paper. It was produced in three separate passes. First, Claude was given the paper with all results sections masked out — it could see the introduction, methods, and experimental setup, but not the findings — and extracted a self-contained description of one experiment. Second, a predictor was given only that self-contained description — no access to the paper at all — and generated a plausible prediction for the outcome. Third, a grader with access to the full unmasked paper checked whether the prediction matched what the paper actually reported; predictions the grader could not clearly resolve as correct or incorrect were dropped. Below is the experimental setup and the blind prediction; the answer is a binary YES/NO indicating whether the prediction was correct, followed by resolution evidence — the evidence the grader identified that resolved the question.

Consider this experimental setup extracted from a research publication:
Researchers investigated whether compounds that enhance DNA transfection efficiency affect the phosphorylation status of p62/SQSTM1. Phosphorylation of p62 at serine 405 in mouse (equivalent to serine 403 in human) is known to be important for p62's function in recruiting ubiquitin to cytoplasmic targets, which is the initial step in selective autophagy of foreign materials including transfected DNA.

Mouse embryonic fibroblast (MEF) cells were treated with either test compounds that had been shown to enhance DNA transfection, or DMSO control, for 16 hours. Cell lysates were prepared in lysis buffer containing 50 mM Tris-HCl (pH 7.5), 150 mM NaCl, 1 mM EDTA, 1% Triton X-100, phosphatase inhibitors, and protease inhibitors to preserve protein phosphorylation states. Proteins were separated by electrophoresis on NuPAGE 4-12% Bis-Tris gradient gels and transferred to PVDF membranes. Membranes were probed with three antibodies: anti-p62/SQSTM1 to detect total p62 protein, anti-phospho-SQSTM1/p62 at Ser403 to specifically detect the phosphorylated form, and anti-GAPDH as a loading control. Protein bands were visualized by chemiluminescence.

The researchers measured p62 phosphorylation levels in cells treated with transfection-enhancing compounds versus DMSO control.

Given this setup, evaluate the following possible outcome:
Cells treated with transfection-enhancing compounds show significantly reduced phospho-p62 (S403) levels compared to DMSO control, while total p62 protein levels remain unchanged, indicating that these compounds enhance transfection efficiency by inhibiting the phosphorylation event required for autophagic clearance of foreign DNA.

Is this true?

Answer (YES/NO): YES